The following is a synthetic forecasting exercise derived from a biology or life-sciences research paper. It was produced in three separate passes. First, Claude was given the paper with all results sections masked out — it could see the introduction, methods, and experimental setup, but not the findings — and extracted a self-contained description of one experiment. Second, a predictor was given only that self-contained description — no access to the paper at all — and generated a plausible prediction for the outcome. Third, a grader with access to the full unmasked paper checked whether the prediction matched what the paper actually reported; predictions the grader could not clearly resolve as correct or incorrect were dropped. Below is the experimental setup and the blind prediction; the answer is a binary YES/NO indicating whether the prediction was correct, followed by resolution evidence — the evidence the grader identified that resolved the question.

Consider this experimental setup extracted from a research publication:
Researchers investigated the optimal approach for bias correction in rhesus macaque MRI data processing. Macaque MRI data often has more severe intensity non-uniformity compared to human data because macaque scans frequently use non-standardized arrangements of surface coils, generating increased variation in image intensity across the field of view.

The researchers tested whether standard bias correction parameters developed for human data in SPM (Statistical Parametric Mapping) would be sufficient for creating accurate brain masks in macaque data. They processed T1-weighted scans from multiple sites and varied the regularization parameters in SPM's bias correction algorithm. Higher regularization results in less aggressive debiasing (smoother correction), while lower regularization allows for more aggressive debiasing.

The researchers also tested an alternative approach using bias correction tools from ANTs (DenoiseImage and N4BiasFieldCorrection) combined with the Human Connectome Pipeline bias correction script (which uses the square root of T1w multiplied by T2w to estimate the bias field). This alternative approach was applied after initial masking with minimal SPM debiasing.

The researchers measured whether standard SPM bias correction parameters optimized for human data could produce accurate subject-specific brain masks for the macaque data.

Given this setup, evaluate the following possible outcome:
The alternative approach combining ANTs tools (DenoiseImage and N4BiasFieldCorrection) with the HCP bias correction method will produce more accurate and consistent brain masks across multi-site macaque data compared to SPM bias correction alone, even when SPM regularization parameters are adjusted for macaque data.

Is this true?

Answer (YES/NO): YES